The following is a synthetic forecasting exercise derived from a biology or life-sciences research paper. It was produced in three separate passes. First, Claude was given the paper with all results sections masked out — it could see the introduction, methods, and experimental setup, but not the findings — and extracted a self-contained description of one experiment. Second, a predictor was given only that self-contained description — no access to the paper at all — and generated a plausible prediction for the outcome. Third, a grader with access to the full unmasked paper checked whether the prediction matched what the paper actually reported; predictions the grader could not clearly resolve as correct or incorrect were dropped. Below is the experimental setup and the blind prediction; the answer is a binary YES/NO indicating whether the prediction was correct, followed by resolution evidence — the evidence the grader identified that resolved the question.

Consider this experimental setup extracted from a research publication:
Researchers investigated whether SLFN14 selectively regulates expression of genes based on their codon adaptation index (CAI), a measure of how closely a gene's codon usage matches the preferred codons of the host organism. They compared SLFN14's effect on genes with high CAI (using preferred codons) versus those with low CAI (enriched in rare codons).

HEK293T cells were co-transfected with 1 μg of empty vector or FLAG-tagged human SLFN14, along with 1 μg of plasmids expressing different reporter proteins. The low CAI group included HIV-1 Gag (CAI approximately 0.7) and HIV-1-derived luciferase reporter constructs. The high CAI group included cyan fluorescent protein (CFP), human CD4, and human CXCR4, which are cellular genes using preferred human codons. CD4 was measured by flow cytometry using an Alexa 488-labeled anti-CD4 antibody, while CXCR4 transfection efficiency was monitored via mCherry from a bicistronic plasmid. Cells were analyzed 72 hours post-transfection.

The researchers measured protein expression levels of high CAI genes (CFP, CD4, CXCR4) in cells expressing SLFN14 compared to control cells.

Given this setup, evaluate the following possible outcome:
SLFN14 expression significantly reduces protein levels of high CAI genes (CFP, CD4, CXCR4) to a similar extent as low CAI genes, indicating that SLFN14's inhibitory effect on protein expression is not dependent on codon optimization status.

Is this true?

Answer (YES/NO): NO